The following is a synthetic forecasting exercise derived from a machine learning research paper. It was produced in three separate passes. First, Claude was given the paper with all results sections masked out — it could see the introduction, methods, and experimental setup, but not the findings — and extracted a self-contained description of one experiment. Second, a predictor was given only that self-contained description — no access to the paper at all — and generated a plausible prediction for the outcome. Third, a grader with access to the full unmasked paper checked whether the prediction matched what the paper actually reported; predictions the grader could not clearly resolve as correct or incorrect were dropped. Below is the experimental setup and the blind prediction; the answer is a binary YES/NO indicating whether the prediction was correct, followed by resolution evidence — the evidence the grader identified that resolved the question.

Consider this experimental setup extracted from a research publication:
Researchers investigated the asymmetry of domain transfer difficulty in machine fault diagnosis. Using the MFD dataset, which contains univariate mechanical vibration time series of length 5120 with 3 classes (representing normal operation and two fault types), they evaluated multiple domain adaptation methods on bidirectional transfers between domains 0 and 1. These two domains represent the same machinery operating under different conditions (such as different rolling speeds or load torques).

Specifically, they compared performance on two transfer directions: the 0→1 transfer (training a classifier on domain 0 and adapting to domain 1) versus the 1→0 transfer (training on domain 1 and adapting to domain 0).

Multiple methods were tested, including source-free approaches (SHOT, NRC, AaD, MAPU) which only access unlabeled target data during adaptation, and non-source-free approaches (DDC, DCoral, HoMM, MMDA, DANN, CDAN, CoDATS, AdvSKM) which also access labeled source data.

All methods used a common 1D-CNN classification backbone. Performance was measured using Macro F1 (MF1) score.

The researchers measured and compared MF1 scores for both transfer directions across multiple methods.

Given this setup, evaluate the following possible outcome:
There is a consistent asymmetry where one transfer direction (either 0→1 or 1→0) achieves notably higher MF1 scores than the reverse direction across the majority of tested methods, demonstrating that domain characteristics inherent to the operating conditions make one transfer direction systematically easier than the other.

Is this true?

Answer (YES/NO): NO